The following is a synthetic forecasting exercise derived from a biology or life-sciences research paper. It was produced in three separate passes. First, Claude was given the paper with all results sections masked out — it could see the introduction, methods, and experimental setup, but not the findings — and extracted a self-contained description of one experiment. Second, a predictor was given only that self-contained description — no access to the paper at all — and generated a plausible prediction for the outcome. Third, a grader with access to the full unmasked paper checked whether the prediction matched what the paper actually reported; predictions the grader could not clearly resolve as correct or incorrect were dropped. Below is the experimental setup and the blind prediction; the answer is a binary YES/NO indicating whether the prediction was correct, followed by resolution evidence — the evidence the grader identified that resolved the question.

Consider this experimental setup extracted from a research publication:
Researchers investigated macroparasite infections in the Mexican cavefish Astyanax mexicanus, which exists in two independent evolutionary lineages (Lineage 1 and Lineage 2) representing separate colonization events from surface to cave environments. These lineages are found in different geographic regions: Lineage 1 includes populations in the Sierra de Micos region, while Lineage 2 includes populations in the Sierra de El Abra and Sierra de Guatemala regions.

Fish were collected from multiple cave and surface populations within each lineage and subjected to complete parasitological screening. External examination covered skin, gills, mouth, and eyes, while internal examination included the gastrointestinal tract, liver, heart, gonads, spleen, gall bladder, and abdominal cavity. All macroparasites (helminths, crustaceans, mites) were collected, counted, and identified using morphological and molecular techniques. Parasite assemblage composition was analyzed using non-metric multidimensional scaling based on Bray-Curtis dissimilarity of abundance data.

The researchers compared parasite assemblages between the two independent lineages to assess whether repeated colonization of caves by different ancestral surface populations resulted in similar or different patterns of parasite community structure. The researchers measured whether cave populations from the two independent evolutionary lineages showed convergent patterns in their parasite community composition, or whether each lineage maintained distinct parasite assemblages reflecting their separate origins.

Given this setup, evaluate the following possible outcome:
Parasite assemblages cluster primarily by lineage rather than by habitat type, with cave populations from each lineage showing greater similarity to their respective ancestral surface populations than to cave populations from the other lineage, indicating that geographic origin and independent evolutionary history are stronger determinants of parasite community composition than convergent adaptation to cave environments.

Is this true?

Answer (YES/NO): YES